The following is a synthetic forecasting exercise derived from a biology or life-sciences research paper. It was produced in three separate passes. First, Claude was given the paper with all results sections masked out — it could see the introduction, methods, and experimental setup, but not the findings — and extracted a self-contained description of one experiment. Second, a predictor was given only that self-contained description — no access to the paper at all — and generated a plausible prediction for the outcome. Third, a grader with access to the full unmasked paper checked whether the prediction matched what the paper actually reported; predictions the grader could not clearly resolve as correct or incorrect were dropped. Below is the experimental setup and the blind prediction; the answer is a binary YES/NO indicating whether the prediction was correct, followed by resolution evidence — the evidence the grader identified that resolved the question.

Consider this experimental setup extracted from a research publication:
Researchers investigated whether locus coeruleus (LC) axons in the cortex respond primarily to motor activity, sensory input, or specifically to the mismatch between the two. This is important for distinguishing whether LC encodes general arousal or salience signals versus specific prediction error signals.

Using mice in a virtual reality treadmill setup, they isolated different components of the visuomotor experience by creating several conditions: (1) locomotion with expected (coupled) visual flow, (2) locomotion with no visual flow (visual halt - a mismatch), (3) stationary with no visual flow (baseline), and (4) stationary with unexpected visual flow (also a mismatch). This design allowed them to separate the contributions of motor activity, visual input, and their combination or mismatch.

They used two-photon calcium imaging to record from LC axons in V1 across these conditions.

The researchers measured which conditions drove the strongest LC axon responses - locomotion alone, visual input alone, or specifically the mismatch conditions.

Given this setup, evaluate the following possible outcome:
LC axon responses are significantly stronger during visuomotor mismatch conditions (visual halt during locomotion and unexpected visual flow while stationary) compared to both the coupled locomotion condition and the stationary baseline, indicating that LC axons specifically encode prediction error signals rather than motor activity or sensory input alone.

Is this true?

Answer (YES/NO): YES